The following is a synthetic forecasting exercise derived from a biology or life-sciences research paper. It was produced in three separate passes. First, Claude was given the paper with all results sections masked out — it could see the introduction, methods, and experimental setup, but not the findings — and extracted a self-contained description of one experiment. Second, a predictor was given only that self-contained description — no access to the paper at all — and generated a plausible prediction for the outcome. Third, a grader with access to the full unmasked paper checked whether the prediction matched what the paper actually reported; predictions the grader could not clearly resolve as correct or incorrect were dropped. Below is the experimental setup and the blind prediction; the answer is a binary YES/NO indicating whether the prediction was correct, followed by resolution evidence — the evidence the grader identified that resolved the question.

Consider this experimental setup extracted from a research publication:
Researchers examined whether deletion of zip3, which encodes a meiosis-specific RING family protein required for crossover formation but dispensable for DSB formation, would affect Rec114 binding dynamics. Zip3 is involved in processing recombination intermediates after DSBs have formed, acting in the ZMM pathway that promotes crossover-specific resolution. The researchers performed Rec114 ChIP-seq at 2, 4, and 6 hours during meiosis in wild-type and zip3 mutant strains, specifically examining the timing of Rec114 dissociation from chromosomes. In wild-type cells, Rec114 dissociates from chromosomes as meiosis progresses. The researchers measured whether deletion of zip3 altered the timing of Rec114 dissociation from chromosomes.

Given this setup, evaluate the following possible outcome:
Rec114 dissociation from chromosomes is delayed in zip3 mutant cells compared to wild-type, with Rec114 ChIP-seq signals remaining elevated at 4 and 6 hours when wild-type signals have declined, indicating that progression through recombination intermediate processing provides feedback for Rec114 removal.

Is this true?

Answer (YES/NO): NO